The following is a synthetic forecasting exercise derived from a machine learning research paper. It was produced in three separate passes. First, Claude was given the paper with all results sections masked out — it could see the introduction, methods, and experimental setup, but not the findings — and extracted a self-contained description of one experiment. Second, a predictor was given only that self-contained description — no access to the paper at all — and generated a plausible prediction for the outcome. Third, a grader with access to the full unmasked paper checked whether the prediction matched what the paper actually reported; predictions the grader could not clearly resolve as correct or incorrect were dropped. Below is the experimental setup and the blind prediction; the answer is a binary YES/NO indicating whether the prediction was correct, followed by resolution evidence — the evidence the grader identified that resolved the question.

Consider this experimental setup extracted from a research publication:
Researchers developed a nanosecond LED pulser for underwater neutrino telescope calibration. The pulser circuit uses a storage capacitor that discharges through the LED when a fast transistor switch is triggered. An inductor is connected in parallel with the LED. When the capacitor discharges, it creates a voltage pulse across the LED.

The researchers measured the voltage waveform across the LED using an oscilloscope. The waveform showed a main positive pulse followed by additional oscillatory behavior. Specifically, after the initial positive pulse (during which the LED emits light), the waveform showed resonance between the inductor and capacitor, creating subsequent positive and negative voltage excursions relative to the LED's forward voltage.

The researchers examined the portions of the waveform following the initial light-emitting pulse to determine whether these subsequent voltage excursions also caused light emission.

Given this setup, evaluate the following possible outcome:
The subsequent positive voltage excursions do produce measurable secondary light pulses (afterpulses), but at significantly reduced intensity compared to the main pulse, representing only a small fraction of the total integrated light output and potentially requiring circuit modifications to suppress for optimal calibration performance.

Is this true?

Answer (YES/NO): NO